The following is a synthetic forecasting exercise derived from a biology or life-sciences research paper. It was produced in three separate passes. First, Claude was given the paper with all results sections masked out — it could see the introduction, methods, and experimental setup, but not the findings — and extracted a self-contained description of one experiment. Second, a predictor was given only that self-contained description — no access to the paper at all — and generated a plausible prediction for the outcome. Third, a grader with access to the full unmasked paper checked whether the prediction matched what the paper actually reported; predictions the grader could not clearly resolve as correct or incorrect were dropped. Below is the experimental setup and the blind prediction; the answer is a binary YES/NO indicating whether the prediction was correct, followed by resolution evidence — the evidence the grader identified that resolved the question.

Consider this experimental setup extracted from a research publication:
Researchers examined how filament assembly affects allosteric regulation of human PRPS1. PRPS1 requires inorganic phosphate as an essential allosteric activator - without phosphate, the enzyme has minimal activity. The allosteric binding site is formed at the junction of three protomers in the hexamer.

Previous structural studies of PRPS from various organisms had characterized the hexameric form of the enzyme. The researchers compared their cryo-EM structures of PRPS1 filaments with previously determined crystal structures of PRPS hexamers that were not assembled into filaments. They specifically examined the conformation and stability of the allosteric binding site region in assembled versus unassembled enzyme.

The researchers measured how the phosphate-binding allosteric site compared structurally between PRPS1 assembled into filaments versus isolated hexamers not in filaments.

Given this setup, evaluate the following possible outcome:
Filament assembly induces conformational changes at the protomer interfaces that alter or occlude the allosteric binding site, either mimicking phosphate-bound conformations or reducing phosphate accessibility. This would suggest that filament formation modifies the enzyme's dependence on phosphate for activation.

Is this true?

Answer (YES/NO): NO